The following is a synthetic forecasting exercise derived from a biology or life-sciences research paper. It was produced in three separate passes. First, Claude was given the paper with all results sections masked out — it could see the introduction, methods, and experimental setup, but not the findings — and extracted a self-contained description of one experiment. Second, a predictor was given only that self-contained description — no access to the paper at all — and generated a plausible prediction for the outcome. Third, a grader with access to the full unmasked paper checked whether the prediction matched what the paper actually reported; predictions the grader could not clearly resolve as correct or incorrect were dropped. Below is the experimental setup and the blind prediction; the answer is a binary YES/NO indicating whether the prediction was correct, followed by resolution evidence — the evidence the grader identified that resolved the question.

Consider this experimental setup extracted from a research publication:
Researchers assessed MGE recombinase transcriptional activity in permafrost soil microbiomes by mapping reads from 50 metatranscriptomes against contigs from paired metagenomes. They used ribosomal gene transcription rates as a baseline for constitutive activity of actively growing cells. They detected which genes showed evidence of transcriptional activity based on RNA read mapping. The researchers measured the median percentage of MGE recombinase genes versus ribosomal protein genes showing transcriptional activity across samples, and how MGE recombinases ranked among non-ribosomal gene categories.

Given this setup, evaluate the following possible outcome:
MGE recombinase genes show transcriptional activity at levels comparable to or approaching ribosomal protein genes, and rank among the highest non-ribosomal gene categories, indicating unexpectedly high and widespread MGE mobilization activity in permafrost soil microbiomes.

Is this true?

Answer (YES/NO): NO